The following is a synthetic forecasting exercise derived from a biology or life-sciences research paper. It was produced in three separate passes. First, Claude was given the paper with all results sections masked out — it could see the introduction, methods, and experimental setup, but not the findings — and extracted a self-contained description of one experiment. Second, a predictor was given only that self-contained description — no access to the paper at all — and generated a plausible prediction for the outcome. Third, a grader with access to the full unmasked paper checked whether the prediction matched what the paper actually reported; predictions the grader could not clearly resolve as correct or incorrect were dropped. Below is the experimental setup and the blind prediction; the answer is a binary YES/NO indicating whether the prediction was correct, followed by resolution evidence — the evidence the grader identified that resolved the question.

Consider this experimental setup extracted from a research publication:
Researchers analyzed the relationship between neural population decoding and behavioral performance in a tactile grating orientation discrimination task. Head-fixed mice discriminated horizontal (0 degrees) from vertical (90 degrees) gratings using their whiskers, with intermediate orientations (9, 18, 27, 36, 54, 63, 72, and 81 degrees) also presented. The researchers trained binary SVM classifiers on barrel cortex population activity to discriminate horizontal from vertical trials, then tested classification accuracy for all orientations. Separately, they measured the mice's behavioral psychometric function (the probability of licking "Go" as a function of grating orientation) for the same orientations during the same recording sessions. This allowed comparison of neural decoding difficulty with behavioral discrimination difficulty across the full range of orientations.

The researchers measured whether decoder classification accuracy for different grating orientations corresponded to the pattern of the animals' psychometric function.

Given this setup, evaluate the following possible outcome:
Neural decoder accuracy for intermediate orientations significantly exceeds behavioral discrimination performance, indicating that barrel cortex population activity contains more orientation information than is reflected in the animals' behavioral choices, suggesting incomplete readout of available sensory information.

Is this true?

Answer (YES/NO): NO